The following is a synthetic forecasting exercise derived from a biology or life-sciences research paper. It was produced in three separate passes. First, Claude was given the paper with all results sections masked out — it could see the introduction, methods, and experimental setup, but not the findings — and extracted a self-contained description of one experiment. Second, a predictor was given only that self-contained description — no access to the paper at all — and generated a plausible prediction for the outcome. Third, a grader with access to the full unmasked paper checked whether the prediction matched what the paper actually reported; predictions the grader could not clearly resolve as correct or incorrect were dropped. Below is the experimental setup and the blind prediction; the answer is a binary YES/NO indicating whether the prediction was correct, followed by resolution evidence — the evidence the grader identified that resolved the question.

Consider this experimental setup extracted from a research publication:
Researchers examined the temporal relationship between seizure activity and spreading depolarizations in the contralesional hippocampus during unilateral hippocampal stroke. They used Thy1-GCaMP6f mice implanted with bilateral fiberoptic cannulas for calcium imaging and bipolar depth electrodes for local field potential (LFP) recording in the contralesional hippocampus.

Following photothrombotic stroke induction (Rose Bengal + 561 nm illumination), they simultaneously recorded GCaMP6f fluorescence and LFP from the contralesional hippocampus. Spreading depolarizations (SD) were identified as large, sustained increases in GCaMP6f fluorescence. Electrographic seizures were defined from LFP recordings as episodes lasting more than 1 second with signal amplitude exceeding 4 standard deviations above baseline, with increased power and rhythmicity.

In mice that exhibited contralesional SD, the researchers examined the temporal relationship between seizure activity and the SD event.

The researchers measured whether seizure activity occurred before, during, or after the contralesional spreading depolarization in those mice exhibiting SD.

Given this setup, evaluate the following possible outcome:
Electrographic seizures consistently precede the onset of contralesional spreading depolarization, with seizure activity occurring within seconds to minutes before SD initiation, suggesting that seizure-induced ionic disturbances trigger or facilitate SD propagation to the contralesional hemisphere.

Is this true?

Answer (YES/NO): NO